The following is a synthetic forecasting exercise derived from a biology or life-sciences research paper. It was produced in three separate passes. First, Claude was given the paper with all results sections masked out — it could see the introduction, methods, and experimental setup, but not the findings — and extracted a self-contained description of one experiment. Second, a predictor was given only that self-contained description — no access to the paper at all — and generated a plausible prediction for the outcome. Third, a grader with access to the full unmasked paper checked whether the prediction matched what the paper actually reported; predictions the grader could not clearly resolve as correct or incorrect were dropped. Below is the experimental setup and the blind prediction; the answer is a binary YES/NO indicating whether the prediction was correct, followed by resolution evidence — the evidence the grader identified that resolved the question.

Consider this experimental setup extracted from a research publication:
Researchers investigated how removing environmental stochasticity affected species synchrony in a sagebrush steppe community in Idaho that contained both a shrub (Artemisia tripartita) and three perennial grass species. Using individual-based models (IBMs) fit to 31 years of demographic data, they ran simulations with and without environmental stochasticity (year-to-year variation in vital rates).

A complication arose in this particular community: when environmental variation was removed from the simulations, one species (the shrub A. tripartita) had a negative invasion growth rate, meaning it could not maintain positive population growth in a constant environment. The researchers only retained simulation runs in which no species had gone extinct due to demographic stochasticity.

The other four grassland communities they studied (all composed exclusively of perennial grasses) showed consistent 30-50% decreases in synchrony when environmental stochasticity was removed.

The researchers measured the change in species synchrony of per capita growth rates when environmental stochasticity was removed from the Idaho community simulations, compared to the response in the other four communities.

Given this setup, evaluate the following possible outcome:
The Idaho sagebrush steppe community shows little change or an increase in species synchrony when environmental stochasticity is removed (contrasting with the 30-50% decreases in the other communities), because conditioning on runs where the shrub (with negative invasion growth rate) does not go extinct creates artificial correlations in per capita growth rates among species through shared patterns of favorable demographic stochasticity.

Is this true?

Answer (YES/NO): YES